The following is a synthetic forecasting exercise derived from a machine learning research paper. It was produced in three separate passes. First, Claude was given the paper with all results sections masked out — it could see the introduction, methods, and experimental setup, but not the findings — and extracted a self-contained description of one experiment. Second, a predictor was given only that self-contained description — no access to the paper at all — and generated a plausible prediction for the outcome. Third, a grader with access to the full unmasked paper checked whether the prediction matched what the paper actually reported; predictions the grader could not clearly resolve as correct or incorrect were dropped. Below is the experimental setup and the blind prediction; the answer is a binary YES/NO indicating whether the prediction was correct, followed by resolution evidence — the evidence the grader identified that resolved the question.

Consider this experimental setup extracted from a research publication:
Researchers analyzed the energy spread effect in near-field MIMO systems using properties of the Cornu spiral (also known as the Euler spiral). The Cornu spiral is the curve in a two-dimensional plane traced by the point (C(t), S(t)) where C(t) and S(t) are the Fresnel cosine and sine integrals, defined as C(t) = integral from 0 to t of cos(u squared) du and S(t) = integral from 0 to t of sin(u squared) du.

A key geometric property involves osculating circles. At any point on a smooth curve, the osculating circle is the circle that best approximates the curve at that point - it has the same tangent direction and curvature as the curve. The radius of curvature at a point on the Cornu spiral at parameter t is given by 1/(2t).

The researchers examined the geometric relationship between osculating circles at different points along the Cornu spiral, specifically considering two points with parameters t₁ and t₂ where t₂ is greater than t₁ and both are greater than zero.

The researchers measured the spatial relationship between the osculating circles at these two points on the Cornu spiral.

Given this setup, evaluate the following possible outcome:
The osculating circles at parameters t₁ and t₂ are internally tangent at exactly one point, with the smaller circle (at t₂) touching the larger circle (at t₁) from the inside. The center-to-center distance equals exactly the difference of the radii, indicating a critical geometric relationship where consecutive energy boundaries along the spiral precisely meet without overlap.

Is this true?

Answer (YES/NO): NO